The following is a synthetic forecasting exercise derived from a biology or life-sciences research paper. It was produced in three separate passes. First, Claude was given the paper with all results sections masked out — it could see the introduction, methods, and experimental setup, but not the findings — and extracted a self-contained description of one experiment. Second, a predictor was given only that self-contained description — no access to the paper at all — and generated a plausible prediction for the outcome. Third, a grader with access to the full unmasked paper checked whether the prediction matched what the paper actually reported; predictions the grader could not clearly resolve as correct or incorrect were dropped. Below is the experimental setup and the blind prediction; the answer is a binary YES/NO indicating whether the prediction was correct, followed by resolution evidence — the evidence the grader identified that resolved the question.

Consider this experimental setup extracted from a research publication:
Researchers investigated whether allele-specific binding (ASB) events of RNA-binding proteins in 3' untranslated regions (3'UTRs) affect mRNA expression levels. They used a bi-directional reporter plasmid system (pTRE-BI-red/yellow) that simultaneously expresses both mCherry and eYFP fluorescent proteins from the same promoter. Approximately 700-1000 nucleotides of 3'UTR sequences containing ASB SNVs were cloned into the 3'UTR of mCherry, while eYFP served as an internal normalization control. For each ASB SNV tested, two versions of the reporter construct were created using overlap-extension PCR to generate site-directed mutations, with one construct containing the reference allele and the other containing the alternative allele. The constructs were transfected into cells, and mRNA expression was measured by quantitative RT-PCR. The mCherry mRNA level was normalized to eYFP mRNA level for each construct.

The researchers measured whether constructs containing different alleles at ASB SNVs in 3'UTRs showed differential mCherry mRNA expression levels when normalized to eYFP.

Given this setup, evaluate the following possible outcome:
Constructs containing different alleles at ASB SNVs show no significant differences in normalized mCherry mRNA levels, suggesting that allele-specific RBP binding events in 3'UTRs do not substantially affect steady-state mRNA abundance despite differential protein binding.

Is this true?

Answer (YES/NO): NO